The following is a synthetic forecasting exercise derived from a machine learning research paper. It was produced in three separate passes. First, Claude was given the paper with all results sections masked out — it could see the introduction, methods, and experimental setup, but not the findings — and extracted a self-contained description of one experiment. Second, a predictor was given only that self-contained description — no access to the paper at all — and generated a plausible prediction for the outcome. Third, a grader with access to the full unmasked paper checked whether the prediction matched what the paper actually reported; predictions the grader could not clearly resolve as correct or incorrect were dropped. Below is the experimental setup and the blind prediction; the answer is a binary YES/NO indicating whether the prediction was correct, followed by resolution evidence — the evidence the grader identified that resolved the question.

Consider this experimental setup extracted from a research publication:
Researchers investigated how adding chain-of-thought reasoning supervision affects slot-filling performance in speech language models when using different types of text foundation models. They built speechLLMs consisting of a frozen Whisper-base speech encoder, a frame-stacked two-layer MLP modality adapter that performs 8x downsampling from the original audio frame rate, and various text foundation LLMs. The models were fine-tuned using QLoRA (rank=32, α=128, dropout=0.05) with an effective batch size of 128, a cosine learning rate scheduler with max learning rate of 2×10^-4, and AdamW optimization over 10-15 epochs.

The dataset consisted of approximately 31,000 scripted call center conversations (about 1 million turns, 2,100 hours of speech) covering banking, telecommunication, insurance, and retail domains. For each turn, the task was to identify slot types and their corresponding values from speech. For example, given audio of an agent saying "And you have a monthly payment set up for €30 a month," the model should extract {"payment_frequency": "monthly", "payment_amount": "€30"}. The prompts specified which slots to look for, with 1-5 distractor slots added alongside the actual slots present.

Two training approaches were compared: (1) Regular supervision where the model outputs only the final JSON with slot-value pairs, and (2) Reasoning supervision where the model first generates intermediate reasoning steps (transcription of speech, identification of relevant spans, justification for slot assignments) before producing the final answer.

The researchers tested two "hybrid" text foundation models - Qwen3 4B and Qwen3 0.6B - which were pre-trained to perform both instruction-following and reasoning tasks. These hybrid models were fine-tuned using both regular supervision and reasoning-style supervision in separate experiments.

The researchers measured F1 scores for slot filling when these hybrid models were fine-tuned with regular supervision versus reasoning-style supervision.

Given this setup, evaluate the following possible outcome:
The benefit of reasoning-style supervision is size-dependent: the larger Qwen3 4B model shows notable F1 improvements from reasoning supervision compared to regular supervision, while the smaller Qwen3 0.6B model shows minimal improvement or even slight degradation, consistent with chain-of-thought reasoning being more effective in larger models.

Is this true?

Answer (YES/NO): NO